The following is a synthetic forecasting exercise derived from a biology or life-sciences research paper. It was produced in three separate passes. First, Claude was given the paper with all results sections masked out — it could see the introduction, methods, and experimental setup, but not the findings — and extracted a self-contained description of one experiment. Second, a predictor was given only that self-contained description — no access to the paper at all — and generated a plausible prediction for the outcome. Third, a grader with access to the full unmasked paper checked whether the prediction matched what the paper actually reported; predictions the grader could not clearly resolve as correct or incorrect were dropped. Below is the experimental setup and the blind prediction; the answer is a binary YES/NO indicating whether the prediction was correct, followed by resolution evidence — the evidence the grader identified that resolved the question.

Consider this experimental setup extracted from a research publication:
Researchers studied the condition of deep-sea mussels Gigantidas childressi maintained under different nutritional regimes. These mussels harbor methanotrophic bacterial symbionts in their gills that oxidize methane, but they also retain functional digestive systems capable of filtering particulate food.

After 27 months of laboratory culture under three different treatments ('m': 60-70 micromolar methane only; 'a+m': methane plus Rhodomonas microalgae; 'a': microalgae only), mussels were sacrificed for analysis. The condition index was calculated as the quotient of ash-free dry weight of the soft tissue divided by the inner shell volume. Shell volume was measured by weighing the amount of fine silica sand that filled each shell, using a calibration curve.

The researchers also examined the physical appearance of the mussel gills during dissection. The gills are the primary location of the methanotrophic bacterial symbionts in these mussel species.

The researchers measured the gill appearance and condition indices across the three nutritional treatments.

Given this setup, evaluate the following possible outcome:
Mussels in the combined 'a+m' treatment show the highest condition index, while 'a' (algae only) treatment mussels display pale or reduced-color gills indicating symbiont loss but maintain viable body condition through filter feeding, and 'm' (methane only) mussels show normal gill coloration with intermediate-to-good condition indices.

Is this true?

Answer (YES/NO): NO